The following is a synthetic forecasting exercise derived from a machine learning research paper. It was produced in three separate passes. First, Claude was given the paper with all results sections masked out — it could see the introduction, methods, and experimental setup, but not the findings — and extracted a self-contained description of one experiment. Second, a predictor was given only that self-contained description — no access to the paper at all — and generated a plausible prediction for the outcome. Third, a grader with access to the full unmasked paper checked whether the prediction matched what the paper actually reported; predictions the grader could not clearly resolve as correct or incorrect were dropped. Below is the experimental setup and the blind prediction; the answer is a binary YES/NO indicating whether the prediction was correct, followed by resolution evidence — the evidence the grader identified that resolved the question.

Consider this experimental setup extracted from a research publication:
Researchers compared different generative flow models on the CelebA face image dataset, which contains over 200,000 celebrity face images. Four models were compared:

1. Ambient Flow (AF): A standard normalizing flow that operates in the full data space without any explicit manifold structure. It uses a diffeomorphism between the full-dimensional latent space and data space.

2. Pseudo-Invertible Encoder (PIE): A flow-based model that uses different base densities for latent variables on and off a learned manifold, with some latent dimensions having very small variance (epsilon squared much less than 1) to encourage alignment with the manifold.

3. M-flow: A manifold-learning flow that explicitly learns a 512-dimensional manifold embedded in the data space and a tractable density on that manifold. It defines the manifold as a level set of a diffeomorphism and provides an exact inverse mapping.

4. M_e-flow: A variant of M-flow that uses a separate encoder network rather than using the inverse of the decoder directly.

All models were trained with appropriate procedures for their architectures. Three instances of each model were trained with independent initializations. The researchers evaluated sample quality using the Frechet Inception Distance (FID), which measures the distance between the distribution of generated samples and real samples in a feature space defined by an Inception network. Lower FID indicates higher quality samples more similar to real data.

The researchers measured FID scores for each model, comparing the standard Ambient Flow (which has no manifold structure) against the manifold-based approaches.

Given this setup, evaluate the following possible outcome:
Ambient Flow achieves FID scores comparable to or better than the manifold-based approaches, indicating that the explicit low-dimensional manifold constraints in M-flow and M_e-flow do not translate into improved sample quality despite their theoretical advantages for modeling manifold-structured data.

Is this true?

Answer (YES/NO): YES